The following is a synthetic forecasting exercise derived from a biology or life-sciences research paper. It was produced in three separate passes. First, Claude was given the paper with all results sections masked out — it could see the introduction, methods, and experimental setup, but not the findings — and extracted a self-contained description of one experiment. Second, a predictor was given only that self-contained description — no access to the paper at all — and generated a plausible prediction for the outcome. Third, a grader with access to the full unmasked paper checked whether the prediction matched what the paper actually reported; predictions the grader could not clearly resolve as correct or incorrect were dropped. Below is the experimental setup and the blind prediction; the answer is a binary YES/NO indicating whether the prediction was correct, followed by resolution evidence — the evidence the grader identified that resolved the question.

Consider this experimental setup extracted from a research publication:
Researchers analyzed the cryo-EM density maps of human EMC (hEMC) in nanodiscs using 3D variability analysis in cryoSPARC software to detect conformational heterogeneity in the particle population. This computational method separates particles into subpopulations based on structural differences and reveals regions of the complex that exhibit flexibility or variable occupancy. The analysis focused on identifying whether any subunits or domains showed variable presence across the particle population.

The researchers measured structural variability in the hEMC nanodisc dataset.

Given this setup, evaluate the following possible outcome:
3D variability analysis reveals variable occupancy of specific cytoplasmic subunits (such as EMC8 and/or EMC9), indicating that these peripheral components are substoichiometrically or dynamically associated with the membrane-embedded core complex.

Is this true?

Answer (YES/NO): NO